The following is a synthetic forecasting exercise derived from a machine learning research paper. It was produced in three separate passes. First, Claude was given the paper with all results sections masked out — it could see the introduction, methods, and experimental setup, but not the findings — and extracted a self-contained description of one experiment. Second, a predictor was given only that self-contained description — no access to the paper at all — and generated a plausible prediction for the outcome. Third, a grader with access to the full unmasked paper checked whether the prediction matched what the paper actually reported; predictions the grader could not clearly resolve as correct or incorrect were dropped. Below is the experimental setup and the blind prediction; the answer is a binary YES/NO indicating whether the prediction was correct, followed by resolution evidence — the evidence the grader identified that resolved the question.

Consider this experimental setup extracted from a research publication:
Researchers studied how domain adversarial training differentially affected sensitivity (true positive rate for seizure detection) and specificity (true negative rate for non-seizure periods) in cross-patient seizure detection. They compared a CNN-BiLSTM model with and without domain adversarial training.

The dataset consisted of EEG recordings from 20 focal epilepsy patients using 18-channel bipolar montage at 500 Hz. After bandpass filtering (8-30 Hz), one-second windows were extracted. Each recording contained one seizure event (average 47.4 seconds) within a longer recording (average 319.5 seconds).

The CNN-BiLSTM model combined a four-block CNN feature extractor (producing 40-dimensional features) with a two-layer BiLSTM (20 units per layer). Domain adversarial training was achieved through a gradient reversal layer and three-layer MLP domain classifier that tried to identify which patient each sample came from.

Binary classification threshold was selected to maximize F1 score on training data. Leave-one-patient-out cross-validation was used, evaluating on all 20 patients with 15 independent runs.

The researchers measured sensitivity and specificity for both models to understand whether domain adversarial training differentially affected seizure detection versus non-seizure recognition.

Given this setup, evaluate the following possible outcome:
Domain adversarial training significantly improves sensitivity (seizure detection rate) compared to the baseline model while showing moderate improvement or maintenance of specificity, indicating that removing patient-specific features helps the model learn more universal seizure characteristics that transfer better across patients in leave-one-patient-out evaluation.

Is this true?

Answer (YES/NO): NO